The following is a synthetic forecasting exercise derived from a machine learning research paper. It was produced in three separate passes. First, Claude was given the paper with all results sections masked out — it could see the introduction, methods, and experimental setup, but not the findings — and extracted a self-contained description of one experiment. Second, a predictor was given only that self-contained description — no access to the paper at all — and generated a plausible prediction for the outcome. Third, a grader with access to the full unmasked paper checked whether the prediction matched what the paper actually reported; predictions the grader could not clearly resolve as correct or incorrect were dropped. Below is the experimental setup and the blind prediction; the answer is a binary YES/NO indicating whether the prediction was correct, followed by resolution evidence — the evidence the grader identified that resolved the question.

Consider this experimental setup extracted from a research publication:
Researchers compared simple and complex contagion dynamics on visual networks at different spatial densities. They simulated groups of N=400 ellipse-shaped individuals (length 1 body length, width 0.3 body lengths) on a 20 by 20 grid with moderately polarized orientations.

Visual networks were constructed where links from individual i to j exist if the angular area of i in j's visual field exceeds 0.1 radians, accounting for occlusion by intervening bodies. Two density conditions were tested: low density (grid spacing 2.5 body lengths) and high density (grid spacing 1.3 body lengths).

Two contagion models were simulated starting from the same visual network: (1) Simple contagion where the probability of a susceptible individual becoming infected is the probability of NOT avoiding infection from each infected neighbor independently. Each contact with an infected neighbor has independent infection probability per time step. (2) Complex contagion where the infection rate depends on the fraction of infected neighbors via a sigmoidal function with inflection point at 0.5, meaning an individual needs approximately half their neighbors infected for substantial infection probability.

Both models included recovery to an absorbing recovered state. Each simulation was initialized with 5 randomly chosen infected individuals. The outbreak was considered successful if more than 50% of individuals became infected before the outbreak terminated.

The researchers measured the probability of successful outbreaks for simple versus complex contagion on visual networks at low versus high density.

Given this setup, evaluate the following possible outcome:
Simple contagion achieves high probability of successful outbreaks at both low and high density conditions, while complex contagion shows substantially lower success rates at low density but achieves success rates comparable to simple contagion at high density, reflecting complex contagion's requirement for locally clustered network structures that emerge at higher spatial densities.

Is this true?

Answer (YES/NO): NO